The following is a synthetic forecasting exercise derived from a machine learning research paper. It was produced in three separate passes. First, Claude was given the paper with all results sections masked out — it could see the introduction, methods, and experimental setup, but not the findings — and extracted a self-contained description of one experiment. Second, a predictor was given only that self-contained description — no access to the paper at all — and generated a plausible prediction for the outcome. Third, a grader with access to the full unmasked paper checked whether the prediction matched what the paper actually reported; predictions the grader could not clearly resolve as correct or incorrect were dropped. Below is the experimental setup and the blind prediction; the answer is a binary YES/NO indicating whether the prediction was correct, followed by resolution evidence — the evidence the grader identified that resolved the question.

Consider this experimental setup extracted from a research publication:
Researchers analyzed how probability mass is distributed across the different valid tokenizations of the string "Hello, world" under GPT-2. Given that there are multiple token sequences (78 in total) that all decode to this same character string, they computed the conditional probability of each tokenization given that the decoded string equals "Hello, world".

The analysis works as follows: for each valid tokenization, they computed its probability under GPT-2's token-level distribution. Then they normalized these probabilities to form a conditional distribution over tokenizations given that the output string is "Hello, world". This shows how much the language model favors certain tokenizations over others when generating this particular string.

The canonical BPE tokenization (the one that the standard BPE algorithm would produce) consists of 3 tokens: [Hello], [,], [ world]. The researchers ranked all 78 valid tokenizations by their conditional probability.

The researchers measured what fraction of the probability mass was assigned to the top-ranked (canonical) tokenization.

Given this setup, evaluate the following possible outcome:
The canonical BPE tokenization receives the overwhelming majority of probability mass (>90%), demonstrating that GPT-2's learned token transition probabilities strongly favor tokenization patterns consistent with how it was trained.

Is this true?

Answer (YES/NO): YES